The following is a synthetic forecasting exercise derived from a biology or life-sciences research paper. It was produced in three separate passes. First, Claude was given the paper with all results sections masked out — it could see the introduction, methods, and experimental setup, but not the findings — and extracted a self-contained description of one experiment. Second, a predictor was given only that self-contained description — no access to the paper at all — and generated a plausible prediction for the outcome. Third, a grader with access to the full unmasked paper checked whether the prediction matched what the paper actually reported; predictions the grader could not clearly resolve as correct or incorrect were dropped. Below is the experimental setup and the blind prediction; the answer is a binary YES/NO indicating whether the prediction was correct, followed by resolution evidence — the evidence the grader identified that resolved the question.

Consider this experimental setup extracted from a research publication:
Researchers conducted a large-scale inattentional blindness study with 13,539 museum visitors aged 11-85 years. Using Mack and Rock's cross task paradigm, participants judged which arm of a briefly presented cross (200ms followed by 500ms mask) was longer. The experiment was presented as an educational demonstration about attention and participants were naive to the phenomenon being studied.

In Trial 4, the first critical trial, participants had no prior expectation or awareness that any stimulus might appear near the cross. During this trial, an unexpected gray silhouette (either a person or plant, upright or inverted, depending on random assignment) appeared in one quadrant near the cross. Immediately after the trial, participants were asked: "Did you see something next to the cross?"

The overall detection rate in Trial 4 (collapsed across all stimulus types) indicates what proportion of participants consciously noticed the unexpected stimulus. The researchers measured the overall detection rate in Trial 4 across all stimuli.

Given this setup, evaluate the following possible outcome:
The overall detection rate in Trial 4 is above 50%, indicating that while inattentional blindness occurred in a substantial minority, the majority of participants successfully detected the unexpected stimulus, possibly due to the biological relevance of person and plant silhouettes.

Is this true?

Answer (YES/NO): YES